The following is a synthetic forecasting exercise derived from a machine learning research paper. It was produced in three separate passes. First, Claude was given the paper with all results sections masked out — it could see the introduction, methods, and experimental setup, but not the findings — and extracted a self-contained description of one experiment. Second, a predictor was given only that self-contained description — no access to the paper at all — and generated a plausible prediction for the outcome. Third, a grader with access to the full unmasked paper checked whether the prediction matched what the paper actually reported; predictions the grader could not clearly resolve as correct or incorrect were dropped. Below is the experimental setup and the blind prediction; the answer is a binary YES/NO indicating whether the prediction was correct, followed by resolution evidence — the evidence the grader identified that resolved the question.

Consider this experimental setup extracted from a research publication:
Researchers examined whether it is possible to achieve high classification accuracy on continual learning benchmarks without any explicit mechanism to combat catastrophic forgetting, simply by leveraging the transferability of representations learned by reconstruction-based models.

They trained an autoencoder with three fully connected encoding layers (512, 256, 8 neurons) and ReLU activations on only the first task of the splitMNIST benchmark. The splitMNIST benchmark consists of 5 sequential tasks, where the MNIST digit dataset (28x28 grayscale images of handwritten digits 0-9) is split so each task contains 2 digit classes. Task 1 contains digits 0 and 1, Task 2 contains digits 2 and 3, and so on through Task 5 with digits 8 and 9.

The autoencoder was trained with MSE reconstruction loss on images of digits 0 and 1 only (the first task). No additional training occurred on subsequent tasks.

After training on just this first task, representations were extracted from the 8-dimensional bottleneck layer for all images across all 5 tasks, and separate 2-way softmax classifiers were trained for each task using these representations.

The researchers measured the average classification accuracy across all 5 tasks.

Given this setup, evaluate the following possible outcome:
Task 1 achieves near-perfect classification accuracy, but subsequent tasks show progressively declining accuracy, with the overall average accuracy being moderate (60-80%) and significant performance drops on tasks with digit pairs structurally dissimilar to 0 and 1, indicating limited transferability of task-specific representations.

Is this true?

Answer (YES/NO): NO